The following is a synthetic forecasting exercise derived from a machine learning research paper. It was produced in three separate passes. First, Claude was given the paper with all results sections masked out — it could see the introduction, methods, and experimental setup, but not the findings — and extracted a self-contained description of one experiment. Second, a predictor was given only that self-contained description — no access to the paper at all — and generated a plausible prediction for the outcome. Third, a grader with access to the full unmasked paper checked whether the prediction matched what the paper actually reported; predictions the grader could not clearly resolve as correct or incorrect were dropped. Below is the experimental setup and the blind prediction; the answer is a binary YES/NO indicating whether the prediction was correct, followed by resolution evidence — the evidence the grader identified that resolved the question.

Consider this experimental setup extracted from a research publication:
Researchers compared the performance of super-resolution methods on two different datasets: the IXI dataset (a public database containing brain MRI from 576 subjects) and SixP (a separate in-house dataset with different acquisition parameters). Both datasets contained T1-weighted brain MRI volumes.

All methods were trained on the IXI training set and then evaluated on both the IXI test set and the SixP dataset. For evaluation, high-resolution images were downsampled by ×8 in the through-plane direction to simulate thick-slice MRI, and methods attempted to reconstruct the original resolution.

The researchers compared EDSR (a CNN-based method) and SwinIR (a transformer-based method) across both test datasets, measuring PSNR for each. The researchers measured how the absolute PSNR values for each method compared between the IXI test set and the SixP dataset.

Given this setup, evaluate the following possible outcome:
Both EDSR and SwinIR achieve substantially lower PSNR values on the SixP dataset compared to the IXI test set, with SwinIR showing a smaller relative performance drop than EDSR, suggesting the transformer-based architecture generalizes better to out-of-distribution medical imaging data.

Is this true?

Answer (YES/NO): YES